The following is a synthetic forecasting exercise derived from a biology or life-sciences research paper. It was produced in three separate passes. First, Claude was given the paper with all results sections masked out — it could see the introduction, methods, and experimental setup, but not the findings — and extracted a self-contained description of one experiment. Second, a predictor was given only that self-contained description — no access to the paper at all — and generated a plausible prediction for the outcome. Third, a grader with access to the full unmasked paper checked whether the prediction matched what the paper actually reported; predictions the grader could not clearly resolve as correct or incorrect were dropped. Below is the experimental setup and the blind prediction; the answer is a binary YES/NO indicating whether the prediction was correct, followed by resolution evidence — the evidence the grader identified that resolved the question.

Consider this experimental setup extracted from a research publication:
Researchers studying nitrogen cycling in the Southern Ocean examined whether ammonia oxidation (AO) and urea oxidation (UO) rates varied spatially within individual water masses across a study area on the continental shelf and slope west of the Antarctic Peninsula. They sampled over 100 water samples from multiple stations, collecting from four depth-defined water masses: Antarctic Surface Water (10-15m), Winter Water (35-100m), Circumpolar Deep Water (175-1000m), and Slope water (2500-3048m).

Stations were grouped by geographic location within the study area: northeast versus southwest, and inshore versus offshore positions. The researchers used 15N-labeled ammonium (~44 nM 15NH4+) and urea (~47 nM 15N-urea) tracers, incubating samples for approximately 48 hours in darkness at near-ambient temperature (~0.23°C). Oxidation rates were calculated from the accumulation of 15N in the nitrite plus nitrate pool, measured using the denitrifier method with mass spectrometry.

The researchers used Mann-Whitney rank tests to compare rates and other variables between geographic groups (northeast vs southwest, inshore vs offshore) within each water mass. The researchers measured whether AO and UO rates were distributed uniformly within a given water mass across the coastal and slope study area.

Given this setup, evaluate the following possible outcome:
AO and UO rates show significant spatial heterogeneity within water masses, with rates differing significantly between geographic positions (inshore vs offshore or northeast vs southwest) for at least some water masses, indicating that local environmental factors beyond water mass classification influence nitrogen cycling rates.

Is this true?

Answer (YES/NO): YES